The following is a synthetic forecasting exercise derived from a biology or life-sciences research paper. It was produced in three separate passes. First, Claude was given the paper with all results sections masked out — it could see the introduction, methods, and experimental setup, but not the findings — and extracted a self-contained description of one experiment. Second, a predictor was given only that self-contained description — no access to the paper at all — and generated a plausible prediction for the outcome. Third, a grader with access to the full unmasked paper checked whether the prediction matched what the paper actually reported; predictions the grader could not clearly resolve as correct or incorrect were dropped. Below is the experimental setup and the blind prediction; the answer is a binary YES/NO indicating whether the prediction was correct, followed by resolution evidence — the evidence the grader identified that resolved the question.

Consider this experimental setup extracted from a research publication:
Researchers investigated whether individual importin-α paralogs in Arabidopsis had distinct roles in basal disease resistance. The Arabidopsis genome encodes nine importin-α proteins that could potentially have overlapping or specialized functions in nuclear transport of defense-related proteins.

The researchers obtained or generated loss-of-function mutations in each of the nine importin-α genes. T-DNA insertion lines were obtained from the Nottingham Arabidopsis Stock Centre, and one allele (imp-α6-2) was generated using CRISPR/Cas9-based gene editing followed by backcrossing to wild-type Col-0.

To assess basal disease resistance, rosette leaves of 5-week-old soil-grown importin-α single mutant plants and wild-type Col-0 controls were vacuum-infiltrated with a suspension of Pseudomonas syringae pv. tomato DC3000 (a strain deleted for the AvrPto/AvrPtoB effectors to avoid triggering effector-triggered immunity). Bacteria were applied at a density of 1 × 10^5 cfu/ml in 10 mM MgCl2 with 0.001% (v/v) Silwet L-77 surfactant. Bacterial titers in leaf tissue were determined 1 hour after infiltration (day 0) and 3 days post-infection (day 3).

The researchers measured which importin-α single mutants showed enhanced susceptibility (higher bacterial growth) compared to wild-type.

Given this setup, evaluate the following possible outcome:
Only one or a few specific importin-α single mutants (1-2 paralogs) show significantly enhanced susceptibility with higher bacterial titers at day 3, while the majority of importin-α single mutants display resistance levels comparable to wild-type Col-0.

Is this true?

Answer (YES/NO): YES